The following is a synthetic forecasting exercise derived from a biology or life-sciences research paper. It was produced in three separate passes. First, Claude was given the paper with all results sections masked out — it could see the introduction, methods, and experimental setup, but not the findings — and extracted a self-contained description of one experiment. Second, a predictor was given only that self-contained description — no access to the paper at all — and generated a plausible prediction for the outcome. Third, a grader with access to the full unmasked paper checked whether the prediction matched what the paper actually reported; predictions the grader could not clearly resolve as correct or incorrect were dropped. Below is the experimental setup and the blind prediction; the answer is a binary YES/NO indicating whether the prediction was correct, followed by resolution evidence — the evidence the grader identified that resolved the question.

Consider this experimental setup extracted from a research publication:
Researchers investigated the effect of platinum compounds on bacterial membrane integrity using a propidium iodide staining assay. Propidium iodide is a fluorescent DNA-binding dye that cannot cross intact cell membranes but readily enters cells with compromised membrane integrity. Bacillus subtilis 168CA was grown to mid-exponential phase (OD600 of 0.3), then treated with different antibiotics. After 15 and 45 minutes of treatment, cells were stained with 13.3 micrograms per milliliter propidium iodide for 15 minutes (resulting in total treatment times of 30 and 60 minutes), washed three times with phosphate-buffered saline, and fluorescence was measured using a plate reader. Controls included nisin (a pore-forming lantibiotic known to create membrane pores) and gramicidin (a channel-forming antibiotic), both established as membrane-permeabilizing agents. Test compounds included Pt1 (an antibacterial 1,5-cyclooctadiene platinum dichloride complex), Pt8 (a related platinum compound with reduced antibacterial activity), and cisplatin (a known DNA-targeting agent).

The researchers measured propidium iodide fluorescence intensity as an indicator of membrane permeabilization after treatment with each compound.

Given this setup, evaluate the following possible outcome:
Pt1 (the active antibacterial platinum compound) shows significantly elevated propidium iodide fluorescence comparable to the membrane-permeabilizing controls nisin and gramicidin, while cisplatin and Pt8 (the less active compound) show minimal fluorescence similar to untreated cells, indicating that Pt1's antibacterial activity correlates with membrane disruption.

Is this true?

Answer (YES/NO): NO